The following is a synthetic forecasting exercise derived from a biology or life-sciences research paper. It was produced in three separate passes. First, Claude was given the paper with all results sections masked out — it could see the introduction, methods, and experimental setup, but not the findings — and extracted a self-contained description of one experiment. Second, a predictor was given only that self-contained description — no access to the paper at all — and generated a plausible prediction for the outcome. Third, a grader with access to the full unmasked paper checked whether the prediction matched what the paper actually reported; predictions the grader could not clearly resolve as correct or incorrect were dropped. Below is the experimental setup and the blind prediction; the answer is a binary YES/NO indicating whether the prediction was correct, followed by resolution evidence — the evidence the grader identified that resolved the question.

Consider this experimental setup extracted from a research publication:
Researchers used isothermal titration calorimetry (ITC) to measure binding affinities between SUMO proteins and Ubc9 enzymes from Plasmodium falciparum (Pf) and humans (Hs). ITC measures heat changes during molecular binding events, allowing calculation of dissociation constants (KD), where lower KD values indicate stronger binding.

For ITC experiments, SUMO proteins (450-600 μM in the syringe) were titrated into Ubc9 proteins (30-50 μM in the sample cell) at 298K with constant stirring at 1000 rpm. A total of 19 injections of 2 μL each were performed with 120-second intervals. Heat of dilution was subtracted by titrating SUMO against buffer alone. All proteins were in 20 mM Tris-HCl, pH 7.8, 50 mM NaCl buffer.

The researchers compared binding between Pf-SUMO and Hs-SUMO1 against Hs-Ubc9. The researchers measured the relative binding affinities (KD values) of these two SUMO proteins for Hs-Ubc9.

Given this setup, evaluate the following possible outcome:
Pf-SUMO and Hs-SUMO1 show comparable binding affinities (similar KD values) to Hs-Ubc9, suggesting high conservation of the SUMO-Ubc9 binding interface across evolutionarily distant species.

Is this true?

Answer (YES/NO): NO